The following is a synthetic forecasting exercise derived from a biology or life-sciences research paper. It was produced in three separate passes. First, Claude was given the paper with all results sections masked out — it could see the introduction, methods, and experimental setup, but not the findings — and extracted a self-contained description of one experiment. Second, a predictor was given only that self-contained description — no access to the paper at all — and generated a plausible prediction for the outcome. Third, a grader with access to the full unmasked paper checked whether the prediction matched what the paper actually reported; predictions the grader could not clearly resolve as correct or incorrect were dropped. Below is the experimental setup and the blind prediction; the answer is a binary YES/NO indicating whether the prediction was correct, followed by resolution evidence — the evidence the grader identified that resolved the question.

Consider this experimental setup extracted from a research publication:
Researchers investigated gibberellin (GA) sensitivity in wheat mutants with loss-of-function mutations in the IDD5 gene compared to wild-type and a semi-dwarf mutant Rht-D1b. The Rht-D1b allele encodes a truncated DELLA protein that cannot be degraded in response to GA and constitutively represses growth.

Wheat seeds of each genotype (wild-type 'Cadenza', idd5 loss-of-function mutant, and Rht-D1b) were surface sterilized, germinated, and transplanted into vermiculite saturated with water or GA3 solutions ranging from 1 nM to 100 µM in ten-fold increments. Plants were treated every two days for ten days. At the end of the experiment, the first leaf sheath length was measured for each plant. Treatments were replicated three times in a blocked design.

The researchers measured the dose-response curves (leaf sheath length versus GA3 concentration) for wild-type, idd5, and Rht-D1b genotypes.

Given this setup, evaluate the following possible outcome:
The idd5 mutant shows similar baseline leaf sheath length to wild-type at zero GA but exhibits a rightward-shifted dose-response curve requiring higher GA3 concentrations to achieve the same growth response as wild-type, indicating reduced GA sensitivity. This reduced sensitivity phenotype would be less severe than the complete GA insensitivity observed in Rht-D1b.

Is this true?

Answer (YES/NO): NO